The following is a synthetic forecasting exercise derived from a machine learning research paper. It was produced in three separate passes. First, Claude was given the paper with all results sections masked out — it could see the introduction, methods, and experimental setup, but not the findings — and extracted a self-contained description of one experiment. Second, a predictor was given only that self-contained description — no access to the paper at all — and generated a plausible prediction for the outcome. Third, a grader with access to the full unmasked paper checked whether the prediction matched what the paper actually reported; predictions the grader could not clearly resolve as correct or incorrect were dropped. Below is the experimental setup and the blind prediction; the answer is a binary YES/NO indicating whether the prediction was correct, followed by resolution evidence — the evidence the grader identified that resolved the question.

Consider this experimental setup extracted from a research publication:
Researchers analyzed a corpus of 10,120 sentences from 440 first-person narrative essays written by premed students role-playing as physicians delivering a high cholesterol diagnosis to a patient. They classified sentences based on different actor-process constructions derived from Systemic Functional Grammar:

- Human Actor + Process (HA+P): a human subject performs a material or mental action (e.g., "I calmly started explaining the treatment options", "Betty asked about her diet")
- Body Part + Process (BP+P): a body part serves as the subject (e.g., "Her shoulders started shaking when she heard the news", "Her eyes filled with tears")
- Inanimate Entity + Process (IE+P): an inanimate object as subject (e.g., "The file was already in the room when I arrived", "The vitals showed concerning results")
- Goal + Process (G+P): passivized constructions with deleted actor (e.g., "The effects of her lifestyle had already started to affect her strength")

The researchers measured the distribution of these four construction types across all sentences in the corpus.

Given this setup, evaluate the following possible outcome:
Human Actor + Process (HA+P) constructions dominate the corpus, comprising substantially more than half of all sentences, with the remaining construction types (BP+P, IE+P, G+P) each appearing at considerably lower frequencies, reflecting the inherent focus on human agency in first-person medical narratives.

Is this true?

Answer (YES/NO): NO